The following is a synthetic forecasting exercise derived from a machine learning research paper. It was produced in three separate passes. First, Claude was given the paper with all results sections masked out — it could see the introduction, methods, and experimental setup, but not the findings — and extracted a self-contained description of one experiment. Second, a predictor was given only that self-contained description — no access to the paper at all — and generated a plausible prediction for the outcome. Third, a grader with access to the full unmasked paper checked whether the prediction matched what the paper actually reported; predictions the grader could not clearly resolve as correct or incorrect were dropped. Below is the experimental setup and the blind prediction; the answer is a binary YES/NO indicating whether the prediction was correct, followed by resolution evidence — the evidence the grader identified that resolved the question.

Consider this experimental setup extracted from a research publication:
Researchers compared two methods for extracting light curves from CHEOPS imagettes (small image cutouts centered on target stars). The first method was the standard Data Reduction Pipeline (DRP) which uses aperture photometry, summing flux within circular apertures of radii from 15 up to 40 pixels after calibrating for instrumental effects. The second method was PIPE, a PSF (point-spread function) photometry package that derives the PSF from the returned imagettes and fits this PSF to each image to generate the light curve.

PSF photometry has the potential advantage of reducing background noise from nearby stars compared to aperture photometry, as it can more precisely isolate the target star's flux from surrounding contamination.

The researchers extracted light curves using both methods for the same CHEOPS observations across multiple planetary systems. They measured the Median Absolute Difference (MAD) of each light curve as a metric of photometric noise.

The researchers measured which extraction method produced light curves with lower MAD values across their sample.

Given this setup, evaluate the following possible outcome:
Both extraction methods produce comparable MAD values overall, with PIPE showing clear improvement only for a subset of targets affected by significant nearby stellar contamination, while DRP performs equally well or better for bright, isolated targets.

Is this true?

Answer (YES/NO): NO